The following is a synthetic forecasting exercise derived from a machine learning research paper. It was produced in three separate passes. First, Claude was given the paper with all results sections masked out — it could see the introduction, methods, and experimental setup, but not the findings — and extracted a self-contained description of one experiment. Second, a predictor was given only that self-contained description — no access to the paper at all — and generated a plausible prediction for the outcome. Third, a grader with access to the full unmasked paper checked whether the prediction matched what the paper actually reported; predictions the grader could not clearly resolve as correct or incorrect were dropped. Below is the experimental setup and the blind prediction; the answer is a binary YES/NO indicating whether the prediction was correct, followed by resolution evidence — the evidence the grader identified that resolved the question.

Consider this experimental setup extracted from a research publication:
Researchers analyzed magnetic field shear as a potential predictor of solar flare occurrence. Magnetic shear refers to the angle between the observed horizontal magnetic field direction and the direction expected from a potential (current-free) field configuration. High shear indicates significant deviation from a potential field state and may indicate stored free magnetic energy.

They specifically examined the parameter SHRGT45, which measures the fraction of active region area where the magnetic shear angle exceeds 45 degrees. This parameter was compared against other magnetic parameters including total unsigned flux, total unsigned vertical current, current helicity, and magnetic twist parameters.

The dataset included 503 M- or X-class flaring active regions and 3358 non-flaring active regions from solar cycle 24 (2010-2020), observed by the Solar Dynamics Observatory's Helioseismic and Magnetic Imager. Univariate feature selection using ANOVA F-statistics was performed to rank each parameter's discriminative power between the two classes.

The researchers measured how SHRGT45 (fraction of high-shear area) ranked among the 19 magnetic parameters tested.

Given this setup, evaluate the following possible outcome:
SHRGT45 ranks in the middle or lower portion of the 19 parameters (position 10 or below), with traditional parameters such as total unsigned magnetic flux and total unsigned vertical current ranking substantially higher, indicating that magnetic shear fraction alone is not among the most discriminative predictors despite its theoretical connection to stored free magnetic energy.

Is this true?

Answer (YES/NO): YES